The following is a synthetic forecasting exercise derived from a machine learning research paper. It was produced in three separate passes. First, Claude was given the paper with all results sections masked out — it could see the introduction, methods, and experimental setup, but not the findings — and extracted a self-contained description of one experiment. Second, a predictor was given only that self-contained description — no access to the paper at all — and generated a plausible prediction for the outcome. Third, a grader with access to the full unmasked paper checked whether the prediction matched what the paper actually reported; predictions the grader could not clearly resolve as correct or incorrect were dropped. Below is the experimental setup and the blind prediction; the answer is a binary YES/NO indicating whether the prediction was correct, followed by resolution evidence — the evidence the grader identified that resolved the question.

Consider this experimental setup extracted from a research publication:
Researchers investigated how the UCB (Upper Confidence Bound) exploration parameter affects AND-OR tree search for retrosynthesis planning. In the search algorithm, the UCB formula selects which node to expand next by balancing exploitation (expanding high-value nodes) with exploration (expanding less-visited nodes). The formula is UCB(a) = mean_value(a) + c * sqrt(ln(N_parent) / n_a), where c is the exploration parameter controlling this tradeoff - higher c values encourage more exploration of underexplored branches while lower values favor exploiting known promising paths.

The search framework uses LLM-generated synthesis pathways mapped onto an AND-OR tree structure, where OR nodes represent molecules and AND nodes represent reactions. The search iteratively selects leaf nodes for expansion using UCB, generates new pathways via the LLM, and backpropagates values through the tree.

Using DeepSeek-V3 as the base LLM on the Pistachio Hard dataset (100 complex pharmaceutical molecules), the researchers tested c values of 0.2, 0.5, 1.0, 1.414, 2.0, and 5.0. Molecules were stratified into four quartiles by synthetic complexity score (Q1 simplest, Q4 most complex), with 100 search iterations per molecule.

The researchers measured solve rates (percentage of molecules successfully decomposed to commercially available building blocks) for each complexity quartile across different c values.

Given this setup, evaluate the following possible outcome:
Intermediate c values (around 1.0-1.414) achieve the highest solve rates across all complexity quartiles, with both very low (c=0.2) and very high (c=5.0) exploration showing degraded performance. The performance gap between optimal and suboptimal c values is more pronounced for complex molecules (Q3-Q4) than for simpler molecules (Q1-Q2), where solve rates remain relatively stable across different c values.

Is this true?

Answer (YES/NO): NO